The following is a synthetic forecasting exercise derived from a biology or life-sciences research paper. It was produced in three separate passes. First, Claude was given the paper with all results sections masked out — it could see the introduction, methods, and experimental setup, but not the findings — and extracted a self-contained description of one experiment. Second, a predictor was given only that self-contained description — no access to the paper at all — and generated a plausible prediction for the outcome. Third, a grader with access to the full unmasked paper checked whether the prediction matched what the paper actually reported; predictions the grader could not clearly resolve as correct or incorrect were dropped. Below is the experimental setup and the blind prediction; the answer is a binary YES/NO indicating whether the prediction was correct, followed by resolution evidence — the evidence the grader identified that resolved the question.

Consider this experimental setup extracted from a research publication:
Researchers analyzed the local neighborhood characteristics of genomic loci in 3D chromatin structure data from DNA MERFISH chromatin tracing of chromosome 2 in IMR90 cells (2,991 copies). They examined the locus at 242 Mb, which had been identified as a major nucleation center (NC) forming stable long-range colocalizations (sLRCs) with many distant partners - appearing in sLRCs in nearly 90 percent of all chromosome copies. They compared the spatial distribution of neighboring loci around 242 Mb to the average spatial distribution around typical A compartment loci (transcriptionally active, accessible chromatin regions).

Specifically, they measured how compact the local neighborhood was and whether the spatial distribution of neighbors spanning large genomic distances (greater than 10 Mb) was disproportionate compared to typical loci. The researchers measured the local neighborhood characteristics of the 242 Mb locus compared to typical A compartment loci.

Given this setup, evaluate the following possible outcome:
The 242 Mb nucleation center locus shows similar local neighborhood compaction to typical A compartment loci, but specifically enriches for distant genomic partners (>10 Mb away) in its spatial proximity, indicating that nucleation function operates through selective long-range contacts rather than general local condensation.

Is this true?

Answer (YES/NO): NO